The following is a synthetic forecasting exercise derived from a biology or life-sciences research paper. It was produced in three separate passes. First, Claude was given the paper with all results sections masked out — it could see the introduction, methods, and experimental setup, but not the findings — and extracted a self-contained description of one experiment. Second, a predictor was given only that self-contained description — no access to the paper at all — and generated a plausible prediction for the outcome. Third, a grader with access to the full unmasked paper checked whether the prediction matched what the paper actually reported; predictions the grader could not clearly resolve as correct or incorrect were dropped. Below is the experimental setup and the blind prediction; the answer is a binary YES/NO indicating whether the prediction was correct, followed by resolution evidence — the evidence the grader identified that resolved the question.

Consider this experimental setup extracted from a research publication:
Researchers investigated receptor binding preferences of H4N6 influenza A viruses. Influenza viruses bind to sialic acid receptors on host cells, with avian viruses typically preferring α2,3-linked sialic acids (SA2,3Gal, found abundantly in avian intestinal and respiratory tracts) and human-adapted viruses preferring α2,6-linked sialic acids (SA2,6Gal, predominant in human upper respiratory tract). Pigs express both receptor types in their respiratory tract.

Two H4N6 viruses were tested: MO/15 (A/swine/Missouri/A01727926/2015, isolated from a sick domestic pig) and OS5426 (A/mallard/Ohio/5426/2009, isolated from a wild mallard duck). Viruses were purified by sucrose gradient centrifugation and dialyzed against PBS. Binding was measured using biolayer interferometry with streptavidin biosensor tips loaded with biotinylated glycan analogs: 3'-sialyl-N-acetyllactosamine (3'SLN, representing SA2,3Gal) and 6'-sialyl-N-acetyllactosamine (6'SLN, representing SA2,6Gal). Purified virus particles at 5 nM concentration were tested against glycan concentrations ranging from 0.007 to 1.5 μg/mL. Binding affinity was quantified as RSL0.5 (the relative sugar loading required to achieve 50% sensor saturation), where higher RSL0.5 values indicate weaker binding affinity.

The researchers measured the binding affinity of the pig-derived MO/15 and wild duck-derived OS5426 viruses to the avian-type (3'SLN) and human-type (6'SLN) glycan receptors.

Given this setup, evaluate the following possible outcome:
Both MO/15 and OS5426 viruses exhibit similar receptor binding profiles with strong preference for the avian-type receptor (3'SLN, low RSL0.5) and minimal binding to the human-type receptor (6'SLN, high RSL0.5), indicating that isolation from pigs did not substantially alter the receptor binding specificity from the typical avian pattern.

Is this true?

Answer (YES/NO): NO